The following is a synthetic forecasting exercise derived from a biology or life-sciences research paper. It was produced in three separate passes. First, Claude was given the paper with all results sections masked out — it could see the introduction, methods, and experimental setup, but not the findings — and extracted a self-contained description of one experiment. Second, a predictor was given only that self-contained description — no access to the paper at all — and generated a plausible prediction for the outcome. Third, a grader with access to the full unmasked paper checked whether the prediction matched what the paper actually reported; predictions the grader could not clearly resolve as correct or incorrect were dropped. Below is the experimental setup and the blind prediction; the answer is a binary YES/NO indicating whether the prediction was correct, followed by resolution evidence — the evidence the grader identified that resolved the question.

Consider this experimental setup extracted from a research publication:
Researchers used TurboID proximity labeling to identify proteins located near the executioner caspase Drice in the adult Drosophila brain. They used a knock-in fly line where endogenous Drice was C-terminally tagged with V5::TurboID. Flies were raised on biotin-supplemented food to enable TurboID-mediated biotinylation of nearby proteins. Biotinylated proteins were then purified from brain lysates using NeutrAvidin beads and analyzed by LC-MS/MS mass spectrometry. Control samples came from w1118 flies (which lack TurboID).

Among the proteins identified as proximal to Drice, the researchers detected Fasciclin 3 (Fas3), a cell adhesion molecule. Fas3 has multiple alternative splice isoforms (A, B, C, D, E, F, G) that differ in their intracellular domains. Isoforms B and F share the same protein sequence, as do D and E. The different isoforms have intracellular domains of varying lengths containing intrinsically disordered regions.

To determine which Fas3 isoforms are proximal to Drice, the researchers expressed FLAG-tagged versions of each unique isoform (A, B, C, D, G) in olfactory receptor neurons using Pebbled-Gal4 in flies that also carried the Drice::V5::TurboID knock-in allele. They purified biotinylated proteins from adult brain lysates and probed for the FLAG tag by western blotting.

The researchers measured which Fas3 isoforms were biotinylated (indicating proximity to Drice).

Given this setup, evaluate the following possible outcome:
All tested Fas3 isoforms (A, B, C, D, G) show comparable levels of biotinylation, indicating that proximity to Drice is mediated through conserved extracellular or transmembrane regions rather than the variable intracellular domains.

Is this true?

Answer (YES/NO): NO